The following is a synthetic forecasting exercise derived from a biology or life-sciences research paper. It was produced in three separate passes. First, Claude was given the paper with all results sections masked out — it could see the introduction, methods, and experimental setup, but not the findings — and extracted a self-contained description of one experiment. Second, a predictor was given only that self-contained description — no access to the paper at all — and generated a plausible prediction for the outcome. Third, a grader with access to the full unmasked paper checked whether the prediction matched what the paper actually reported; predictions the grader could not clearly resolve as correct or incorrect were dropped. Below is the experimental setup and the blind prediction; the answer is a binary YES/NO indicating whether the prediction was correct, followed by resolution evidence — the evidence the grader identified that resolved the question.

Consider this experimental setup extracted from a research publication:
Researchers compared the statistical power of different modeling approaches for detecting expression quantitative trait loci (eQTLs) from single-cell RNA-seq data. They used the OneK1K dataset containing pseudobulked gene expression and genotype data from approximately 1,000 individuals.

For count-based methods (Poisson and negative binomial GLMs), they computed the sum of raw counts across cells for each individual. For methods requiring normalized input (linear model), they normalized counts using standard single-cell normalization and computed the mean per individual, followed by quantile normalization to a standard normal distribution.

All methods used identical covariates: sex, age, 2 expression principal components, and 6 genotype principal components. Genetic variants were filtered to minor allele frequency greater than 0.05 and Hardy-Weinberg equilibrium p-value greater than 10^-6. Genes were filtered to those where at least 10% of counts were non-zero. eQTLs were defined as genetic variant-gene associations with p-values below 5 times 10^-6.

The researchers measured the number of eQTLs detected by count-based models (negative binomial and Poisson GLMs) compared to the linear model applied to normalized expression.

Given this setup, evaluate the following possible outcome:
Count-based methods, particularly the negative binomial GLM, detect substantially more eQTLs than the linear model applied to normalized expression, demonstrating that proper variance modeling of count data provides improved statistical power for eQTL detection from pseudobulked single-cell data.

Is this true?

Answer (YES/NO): YES